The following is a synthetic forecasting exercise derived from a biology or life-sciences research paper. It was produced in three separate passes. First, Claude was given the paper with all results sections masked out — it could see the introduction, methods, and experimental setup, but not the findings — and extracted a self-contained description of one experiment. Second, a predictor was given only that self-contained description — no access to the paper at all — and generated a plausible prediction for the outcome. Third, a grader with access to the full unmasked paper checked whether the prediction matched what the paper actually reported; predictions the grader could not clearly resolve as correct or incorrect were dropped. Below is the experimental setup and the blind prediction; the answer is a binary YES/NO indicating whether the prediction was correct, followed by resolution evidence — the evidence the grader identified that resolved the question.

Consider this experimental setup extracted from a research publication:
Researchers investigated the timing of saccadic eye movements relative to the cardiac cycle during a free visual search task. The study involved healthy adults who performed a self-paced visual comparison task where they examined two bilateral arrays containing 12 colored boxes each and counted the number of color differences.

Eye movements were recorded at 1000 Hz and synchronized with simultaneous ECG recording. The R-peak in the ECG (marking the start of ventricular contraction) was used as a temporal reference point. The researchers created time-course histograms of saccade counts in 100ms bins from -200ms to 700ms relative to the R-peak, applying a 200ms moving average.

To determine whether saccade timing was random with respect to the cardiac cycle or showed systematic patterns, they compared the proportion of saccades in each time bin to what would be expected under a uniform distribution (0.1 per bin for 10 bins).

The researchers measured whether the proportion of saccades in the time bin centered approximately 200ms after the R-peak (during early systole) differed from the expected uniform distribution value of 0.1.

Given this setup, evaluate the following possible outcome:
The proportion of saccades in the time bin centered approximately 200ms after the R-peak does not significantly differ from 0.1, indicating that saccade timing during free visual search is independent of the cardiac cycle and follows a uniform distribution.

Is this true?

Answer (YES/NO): NO